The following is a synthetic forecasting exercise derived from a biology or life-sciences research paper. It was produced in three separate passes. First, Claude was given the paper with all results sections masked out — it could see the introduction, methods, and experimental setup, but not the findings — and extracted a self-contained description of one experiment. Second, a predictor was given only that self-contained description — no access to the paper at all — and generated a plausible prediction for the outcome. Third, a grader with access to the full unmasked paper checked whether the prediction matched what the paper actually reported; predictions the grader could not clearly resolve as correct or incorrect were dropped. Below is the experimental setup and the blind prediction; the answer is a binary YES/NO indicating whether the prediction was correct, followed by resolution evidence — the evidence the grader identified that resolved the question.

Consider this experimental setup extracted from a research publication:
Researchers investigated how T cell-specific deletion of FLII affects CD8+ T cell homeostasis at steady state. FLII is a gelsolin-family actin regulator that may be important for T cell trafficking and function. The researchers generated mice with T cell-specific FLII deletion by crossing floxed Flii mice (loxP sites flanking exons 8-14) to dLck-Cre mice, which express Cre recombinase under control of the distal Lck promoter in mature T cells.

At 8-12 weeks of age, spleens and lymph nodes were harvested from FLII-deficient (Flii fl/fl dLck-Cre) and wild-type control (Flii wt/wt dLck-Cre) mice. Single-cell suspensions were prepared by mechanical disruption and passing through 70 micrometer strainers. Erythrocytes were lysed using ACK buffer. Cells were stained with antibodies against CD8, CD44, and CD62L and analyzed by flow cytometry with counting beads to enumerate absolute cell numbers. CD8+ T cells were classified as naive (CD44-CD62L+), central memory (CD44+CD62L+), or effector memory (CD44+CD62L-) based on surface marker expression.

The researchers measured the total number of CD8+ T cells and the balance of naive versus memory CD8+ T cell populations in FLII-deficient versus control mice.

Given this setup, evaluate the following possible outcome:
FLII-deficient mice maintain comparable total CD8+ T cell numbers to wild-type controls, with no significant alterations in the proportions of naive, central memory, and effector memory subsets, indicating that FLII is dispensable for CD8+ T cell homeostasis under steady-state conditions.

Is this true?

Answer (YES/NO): NO